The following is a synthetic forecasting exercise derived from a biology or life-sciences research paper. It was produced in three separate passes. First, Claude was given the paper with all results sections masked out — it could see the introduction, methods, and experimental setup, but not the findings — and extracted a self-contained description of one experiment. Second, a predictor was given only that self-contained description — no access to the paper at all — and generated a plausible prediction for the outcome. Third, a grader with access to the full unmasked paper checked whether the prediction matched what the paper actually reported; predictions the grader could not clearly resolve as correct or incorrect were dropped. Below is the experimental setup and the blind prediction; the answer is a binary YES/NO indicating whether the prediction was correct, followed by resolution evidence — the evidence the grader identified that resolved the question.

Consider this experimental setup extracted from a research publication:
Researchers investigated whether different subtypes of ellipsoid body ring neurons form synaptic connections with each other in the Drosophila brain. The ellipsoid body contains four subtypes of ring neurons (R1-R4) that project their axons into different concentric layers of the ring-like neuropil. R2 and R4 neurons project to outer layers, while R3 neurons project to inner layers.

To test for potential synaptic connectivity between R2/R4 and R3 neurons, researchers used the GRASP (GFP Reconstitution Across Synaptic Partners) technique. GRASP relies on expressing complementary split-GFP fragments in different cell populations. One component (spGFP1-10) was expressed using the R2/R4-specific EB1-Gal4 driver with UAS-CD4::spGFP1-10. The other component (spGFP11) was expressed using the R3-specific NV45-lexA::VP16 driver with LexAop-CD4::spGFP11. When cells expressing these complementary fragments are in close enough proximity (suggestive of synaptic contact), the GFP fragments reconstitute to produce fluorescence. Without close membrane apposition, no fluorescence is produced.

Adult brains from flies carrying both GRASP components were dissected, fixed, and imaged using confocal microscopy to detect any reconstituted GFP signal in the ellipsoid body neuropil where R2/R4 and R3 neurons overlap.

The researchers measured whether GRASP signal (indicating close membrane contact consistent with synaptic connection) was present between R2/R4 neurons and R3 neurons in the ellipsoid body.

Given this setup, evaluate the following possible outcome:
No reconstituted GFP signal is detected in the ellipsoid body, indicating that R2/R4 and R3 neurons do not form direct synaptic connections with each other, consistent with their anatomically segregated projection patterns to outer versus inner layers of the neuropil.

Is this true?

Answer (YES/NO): NO